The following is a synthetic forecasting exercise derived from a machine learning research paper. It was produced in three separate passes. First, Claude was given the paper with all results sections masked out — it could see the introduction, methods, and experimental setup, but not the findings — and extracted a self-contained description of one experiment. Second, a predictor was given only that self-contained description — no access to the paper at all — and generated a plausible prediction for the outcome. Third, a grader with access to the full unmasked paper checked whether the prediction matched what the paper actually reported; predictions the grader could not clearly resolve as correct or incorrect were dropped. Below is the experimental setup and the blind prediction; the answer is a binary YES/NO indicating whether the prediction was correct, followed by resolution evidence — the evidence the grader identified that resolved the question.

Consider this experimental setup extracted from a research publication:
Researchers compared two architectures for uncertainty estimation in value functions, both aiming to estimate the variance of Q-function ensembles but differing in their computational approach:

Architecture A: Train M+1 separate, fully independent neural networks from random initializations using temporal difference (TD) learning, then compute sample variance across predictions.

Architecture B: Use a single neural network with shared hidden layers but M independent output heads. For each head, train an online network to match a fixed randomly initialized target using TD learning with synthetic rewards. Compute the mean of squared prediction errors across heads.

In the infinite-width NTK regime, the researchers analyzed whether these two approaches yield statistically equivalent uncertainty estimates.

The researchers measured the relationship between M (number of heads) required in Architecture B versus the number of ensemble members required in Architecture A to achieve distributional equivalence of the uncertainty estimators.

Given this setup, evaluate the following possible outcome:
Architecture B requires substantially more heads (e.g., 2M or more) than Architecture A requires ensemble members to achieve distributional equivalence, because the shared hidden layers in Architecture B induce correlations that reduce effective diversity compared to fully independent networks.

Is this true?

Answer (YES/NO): NO